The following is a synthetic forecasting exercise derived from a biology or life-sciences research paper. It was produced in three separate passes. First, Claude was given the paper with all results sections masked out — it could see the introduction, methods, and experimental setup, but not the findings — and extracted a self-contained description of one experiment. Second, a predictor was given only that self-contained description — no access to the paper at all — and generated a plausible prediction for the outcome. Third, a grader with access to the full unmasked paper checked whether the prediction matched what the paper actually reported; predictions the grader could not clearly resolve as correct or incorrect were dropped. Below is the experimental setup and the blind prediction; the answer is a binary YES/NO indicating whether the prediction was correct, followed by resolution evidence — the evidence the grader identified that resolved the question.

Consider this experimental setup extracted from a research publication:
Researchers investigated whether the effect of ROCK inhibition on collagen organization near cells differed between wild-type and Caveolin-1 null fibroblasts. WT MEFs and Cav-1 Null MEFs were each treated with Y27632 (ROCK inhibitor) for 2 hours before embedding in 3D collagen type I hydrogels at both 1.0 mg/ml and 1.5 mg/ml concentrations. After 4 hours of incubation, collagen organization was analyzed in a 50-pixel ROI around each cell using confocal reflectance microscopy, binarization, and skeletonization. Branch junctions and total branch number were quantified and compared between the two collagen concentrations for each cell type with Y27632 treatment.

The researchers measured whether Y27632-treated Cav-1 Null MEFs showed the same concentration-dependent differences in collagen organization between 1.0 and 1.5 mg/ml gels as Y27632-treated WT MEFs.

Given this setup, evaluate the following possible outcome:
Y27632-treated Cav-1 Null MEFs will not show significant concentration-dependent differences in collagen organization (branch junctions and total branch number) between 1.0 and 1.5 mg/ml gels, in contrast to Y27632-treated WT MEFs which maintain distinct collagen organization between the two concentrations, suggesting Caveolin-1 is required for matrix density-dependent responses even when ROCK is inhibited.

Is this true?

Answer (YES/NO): YES